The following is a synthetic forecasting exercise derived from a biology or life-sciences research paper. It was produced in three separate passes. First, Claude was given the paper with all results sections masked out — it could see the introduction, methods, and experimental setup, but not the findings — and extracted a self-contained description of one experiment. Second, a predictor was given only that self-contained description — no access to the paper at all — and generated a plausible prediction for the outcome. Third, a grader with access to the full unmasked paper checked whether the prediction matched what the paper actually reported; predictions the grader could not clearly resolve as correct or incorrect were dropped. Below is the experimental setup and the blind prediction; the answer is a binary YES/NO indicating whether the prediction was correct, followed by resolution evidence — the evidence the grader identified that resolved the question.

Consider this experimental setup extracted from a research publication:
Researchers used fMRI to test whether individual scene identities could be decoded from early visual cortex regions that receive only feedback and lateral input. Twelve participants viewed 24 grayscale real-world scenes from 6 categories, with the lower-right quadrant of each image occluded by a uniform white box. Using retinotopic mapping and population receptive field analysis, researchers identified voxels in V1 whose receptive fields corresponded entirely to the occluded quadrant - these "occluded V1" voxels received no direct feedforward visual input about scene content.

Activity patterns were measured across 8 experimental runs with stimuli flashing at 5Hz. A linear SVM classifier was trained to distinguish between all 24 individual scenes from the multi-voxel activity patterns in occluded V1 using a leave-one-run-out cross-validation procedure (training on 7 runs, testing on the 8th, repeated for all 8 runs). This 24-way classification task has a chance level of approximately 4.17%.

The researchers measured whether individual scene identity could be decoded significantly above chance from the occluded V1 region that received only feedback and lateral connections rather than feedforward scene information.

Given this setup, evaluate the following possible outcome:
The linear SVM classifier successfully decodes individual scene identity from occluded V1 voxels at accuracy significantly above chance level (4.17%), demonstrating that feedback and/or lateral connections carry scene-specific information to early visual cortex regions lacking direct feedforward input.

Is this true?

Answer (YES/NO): YES